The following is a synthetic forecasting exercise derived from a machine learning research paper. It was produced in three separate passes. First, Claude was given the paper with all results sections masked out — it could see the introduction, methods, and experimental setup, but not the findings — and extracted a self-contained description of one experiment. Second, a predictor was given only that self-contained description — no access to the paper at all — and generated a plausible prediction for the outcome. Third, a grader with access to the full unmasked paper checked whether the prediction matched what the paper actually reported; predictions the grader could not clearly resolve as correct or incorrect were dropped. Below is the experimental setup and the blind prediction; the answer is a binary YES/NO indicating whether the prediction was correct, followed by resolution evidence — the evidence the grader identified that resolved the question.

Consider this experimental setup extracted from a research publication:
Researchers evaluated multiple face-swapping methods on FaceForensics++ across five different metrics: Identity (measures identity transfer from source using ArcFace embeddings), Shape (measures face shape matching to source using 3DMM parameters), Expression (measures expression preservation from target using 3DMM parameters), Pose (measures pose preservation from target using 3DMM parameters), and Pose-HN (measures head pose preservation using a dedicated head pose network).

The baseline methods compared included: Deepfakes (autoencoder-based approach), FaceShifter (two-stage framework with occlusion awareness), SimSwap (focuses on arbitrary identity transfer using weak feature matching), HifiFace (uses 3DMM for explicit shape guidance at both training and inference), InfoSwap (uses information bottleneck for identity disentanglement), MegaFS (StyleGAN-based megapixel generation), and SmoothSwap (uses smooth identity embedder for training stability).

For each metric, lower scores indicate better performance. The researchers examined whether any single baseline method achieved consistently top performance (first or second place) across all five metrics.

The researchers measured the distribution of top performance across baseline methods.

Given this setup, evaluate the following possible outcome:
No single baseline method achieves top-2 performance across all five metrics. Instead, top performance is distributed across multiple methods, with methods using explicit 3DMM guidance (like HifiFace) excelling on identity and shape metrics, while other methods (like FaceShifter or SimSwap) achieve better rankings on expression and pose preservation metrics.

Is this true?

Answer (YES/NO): NO